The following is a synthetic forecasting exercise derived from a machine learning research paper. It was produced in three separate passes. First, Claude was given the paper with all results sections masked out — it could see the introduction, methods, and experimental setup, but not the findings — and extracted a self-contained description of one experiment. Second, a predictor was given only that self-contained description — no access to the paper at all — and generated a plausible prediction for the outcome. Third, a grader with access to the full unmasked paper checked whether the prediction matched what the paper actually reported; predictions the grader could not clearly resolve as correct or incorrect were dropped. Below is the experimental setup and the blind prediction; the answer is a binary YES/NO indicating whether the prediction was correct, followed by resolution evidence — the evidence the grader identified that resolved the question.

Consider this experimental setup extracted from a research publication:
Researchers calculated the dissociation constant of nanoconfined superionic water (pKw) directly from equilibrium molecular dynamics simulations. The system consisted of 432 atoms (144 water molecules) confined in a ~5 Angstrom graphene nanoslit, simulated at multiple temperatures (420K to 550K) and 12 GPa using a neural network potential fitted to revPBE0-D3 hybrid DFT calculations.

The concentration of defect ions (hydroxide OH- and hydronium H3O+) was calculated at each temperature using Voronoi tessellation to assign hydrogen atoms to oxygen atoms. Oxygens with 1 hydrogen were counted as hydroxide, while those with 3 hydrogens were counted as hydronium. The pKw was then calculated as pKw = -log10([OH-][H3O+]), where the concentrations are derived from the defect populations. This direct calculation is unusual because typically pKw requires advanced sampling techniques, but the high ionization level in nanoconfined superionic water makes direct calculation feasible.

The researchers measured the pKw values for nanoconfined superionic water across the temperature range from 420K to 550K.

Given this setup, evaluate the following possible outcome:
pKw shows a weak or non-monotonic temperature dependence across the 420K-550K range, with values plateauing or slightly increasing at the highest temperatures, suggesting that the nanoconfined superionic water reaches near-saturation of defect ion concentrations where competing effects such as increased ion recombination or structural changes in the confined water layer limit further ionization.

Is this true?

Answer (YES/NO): NO